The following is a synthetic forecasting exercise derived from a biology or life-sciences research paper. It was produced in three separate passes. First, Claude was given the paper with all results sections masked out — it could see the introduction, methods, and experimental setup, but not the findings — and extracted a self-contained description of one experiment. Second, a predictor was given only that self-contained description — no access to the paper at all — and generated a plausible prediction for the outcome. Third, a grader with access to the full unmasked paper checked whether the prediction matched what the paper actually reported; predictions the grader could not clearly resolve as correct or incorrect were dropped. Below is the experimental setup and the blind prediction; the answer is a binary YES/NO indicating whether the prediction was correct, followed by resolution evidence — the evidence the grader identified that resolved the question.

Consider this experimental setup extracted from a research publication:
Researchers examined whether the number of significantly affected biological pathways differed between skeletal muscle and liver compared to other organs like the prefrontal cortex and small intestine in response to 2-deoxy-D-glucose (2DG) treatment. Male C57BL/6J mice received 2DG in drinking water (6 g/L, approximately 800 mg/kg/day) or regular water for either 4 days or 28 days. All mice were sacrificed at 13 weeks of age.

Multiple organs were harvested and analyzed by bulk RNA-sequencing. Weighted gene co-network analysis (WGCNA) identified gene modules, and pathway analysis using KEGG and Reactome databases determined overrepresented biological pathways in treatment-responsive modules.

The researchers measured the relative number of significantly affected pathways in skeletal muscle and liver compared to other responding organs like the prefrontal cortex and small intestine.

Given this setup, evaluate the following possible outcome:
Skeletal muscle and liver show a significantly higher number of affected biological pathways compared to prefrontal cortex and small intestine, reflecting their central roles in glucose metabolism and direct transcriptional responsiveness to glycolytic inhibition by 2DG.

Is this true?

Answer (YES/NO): NO